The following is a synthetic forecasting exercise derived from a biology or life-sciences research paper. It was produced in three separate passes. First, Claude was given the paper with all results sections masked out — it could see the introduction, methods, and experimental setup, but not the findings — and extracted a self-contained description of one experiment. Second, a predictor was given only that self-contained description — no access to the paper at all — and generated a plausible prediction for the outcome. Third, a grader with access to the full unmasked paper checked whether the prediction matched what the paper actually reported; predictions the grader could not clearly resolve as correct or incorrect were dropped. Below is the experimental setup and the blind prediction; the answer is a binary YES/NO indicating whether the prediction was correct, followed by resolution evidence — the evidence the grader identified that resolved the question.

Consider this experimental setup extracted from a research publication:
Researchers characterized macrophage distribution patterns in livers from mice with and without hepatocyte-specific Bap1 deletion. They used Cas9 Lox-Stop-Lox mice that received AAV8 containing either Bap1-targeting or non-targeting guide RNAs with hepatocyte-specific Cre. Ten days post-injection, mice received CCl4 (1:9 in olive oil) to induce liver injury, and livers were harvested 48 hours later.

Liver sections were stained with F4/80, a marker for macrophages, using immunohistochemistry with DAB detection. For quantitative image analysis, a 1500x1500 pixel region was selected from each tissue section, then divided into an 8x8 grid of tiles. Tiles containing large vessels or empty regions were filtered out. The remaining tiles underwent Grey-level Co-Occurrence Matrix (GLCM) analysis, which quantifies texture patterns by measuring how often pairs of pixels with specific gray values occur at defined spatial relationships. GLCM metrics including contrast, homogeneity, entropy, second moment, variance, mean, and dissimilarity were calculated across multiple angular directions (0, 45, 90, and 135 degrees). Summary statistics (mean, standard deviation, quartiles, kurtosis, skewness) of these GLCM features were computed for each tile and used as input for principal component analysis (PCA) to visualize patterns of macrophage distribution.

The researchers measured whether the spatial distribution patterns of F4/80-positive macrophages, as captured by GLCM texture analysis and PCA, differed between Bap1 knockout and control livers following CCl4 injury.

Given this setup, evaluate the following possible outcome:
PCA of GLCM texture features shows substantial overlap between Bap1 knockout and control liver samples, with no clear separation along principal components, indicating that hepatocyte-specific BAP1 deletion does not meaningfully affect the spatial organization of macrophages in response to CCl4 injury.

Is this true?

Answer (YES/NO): NO